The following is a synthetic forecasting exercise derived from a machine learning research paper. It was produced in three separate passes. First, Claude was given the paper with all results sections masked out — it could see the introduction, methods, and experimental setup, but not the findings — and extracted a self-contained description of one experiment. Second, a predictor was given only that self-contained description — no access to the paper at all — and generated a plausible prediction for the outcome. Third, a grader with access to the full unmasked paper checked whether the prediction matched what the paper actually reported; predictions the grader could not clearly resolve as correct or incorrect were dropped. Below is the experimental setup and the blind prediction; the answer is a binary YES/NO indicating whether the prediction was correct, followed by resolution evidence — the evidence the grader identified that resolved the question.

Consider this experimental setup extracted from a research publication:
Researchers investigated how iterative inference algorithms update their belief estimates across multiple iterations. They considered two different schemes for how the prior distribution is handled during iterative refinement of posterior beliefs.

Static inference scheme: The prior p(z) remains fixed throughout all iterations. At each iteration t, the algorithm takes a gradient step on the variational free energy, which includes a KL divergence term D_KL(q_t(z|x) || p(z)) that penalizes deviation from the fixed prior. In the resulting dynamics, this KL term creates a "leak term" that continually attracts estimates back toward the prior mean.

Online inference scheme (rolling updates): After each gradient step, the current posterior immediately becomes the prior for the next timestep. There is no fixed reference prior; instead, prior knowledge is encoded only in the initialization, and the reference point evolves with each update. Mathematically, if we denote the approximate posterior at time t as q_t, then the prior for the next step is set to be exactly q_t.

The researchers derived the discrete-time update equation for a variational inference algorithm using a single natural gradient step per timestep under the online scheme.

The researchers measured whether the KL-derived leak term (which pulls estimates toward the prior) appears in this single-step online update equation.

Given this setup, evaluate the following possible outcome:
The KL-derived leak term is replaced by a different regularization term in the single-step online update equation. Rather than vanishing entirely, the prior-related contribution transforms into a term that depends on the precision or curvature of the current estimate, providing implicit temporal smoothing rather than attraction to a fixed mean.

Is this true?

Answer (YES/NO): NO